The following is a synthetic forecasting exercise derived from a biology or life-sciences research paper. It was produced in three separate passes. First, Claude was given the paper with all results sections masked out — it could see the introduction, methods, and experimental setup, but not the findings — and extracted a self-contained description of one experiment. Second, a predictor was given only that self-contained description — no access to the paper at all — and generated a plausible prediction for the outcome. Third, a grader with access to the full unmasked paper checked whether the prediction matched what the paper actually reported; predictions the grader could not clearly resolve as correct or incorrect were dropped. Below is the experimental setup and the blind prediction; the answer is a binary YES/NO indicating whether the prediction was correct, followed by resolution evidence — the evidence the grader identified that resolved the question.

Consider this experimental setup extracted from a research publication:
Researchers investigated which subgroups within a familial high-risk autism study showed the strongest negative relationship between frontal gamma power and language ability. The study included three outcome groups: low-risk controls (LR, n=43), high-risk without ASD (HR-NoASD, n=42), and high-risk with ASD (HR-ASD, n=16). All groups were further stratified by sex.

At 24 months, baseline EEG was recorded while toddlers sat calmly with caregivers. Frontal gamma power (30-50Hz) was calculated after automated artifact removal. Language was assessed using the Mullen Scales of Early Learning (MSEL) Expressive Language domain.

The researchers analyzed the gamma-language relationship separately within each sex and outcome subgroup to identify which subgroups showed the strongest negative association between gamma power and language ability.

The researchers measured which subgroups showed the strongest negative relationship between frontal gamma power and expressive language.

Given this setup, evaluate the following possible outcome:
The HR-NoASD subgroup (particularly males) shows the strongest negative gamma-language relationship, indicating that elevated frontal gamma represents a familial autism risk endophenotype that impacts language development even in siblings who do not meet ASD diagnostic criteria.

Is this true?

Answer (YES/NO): NO